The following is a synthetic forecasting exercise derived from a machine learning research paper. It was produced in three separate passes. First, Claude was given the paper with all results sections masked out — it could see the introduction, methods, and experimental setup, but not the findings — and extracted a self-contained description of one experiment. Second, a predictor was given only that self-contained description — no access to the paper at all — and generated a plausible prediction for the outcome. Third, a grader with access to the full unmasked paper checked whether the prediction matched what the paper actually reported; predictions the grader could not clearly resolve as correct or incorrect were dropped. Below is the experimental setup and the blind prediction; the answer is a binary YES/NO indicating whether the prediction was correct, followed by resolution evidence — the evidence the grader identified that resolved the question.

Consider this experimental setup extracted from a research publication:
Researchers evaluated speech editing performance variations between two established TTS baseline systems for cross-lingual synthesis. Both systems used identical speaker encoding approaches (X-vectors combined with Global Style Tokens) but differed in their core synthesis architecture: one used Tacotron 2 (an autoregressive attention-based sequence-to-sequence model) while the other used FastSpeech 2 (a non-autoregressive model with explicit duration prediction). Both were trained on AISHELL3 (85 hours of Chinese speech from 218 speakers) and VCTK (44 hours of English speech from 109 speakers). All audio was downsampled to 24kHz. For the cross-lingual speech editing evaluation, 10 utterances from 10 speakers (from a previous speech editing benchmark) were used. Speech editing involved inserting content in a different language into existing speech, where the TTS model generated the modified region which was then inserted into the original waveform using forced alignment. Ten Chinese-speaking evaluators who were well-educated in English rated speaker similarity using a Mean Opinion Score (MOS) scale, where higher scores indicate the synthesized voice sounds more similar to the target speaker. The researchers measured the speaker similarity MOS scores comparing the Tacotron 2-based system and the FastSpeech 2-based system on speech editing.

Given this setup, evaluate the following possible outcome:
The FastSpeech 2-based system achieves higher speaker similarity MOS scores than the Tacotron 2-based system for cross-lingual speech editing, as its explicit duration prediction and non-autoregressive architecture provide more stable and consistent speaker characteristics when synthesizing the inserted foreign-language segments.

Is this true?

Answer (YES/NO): YES